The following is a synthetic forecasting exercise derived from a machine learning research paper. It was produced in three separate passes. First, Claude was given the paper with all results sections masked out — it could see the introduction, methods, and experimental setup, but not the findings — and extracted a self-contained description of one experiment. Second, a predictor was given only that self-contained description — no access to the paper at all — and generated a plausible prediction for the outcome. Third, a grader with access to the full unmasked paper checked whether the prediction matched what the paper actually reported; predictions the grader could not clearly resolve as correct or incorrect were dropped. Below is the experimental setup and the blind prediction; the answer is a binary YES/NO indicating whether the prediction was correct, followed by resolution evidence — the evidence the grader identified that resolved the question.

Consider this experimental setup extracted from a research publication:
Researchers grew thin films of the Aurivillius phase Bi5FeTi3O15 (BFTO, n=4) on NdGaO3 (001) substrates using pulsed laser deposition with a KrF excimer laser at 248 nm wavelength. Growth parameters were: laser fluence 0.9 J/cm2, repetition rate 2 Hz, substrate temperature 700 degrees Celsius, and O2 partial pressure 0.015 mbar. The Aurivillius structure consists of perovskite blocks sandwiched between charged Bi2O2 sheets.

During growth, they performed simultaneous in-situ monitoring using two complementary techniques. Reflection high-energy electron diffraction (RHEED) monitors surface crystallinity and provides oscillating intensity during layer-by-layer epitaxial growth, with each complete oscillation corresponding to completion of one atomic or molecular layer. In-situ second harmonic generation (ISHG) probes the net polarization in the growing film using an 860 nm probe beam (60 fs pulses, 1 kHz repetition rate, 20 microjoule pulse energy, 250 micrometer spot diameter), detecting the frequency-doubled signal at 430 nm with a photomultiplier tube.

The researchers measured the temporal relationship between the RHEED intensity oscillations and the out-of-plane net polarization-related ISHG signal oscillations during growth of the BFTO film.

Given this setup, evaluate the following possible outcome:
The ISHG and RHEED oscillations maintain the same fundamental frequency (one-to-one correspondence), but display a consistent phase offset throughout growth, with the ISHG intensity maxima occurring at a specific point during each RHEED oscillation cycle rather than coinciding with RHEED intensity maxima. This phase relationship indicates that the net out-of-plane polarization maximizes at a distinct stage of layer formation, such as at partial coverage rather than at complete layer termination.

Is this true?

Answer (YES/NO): YES